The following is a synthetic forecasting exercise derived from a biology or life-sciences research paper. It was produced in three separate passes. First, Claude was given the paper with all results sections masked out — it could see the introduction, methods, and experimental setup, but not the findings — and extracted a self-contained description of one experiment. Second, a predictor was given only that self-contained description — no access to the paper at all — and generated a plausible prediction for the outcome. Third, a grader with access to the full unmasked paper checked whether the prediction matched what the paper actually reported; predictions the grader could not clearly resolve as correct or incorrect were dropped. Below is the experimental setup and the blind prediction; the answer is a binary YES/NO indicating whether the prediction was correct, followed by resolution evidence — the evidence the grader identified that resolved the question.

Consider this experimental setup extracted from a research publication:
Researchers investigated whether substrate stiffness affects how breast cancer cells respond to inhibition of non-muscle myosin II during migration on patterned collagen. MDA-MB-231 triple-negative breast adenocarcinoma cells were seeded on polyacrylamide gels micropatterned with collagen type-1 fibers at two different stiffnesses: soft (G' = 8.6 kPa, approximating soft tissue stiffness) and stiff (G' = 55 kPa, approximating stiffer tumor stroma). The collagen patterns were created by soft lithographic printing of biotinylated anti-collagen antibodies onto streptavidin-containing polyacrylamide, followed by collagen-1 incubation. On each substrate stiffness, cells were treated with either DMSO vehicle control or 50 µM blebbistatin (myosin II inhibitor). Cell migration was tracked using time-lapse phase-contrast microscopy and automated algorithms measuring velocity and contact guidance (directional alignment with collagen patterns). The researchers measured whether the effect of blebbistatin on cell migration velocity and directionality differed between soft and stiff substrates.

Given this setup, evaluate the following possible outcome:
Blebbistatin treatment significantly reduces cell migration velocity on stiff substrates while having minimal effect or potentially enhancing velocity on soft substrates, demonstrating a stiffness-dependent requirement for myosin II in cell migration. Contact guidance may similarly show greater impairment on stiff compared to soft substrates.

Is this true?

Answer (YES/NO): NO